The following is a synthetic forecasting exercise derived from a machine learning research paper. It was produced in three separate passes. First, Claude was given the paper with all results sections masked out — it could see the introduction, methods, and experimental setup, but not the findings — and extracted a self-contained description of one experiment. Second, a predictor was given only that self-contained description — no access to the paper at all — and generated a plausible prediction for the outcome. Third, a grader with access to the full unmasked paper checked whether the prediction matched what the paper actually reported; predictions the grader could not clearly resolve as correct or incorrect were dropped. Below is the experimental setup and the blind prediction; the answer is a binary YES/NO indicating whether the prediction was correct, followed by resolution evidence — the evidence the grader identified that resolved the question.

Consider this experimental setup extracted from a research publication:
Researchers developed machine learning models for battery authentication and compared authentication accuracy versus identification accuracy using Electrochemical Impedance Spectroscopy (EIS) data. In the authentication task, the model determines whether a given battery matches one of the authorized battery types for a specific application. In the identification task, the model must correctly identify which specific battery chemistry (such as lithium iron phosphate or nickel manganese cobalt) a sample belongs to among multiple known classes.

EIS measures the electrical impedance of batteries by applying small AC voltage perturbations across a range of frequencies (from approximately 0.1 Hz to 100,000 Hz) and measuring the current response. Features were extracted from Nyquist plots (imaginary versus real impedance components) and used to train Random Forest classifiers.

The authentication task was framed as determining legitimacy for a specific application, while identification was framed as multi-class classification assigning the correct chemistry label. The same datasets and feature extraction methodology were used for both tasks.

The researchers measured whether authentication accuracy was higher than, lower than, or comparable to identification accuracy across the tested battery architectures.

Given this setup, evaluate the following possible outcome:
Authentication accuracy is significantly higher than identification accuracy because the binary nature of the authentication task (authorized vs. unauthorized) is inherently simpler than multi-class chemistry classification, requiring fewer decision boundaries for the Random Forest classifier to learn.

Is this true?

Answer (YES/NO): NO